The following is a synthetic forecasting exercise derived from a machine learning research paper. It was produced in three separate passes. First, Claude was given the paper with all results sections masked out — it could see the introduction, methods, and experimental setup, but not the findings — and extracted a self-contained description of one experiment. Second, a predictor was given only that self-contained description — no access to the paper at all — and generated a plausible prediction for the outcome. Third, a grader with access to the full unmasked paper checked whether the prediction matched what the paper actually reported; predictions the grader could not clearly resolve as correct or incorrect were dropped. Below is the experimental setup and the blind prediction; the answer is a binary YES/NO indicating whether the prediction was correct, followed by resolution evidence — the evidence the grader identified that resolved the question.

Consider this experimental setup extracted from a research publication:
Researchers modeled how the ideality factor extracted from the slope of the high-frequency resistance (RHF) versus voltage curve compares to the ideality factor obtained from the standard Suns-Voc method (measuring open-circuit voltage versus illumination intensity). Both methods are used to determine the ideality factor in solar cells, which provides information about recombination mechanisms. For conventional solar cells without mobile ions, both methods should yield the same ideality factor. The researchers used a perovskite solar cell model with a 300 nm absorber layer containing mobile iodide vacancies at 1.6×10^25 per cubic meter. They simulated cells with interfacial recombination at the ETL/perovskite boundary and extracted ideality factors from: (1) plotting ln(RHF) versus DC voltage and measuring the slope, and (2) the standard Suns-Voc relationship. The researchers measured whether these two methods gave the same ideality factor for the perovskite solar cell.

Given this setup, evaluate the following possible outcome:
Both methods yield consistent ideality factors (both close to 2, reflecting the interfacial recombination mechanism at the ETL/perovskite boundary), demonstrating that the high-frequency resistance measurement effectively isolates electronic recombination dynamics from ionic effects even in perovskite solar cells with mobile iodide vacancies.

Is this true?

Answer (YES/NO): NO